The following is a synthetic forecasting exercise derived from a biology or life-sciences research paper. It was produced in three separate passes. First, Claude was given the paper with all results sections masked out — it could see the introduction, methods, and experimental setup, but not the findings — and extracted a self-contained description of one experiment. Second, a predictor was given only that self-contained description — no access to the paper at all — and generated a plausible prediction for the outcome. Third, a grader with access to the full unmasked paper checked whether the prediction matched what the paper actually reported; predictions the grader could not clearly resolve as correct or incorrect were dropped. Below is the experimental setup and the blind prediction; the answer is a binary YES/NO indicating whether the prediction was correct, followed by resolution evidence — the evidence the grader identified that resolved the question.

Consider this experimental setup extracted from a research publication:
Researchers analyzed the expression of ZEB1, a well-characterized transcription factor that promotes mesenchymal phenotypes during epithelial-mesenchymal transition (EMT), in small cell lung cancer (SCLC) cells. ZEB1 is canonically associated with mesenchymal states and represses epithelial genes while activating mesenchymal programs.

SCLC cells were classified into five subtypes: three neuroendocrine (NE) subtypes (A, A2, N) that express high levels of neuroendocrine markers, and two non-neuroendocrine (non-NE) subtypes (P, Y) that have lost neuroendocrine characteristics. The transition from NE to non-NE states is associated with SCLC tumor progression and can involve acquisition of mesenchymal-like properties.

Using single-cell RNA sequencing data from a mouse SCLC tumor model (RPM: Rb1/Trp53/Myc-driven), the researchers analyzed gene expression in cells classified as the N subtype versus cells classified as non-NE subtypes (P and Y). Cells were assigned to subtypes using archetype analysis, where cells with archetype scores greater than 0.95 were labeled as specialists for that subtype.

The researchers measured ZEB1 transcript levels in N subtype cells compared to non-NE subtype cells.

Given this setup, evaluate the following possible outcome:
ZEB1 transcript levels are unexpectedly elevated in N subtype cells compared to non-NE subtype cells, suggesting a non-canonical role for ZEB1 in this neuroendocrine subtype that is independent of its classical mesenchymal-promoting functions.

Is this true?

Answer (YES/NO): YES